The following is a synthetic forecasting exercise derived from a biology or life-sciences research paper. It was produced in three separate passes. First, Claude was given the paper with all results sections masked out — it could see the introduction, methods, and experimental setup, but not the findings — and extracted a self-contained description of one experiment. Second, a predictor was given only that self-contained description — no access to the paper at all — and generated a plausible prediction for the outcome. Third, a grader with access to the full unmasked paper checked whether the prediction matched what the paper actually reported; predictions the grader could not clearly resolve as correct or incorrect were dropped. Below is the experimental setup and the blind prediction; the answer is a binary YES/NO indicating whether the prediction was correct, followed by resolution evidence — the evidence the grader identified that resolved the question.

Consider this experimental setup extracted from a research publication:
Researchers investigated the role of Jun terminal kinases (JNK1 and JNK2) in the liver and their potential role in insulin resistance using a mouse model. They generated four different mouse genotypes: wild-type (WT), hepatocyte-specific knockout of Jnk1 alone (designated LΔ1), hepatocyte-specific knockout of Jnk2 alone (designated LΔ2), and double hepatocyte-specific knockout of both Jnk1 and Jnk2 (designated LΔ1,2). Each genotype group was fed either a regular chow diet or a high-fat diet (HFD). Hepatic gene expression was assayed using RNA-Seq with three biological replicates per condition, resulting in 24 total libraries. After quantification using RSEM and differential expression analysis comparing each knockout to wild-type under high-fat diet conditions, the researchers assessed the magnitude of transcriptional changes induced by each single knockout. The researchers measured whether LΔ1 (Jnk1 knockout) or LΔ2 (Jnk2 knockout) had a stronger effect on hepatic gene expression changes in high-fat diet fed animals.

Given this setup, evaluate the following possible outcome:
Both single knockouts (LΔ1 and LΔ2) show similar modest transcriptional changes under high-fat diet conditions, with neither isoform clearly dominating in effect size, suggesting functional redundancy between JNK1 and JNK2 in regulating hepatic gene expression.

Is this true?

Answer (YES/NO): NO